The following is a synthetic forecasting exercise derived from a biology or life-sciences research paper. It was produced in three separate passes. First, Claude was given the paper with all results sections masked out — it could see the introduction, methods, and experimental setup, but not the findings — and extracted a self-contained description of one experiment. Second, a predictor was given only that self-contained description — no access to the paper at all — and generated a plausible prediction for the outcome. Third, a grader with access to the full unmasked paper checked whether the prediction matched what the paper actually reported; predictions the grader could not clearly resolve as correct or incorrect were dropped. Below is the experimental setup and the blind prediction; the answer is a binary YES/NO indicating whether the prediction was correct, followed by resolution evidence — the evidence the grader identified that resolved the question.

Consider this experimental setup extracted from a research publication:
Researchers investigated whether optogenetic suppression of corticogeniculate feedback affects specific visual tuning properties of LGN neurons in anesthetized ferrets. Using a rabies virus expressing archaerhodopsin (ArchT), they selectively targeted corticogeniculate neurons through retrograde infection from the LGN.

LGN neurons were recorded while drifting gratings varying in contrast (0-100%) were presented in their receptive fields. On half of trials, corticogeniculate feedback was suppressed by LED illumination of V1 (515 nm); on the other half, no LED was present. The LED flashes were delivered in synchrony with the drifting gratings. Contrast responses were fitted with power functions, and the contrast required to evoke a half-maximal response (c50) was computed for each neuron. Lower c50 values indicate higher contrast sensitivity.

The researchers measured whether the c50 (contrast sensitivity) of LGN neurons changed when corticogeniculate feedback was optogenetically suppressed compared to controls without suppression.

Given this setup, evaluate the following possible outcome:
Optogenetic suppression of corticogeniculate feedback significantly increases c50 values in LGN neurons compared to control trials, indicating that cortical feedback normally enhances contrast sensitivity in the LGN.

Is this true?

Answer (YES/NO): NO